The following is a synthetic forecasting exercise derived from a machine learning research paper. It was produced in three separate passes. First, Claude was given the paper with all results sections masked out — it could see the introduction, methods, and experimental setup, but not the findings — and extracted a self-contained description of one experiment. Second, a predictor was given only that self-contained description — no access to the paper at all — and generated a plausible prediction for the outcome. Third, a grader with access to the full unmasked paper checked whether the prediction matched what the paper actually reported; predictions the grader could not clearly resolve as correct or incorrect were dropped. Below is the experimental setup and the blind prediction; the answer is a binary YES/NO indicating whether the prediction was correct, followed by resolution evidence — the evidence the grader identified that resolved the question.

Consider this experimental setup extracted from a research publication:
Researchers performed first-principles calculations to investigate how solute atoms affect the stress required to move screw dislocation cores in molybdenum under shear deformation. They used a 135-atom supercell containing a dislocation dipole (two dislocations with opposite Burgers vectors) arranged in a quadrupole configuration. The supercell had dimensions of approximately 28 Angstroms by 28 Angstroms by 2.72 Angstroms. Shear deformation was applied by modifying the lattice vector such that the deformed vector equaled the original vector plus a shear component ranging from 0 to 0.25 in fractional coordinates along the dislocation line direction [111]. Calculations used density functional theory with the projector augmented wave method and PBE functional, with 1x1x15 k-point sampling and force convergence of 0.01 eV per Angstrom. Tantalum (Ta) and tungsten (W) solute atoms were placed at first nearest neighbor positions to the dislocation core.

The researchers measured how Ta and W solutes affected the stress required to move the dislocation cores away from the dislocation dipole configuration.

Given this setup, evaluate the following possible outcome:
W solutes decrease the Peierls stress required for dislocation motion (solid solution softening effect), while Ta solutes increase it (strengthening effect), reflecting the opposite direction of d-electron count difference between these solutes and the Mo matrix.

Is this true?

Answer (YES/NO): NO